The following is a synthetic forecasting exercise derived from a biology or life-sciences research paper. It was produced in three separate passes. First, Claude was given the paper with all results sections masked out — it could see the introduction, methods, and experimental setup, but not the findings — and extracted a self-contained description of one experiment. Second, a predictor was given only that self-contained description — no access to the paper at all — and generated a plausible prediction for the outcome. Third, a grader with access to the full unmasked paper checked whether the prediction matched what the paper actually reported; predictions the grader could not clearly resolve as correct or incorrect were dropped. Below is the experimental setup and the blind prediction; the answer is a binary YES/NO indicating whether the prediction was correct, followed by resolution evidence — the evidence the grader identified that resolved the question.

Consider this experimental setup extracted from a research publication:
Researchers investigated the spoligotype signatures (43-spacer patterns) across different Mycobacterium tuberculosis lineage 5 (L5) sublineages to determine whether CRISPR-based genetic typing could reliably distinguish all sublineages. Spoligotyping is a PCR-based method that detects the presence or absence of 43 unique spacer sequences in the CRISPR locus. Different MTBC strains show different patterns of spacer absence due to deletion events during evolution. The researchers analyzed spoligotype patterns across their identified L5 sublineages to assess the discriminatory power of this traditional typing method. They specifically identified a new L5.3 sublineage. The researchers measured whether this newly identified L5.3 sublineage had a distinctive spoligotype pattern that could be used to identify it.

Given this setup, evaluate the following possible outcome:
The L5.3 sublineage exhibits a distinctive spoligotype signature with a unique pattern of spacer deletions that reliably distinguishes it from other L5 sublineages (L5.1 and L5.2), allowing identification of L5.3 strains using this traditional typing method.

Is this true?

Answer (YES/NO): YES